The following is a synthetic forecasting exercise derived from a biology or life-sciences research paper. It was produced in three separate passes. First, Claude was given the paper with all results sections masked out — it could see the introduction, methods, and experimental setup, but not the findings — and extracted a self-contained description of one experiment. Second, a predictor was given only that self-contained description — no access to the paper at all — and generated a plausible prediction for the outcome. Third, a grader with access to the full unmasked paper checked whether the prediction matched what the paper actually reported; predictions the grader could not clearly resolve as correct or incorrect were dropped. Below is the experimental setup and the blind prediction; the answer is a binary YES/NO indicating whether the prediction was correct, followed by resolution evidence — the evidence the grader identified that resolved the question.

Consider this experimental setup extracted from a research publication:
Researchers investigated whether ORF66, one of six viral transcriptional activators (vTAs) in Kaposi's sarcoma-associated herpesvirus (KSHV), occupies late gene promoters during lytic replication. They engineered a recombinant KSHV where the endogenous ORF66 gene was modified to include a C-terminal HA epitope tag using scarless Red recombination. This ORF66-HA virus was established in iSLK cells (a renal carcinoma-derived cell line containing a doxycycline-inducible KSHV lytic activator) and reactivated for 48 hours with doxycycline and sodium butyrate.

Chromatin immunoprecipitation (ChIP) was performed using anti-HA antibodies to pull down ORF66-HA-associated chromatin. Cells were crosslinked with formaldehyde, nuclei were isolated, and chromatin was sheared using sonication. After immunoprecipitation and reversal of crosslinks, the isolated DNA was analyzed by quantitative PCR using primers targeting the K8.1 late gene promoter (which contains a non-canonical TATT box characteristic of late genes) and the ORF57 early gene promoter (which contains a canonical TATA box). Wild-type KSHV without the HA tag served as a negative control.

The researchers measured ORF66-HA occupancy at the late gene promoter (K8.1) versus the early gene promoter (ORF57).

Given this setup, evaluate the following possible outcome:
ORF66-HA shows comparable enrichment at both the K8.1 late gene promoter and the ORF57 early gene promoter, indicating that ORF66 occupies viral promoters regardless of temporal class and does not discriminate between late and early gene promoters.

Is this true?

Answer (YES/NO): NO